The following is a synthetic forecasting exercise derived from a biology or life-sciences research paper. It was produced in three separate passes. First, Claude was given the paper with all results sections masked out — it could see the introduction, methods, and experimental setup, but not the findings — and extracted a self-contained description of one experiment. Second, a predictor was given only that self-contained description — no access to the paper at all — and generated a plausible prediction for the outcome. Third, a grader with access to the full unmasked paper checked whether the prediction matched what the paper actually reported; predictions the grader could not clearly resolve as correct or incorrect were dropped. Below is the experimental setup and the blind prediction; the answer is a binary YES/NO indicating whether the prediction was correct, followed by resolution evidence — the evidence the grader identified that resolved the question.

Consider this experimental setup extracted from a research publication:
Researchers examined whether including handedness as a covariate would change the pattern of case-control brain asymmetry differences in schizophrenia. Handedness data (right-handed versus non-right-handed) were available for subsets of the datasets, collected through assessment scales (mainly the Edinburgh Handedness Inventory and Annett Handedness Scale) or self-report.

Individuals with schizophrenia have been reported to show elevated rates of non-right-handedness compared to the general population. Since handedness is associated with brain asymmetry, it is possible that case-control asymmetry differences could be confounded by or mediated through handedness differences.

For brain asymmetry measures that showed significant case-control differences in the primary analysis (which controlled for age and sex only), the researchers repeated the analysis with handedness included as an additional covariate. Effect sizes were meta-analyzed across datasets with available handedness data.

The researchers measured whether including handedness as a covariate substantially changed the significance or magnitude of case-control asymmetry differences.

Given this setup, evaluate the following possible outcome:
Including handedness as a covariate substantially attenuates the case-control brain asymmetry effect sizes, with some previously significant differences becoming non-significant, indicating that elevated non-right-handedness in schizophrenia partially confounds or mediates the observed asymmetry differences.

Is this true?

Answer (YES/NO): NO